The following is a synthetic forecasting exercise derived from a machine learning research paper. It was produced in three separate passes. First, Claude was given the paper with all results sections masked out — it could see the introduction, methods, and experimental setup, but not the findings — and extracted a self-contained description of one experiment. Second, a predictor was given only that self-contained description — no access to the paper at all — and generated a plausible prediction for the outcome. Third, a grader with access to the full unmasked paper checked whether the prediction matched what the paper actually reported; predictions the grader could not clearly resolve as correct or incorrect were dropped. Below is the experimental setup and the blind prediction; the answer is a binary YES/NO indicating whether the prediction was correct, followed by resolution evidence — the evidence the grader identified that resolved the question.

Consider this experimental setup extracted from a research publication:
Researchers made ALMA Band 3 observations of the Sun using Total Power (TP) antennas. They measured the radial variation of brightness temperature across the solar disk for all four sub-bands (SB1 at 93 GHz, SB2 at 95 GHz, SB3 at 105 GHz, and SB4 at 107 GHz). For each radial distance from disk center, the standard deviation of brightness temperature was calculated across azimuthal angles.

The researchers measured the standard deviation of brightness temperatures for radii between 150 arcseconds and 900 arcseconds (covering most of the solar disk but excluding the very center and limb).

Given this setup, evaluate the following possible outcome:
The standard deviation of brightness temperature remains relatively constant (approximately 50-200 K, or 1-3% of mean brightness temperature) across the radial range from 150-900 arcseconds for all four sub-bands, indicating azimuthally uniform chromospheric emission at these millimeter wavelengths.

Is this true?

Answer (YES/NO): YES